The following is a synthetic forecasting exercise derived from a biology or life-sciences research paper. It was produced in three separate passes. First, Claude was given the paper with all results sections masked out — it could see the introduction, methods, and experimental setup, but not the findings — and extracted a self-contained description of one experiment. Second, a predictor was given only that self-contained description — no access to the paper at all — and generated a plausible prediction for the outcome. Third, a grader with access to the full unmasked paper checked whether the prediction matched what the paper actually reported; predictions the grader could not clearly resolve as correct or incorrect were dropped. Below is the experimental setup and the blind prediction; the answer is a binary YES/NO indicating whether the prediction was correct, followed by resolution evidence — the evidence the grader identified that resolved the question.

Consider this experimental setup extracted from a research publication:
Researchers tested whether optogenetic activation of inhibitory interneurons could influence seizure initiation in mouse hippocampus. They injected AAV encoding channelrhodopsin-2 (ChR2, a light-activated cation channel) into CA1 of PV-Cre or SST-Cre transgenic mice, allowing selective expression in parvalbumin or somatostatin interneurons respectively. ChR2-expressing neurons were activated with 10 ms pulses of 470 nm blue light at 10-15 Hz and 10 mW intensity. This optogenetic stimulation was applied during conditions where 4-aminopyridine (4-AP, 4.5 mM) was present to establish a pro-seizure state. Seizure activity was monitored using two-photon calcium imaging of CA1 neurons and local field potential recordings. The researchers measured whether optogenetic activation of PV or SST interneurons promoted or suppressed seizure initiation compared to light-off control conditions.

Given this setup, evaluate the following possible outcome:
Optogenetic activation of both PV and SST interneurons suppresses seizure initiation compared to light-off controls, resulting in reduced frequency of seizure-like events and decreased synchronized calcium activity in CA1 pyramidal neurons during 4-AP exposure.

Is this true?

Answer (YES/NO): NO